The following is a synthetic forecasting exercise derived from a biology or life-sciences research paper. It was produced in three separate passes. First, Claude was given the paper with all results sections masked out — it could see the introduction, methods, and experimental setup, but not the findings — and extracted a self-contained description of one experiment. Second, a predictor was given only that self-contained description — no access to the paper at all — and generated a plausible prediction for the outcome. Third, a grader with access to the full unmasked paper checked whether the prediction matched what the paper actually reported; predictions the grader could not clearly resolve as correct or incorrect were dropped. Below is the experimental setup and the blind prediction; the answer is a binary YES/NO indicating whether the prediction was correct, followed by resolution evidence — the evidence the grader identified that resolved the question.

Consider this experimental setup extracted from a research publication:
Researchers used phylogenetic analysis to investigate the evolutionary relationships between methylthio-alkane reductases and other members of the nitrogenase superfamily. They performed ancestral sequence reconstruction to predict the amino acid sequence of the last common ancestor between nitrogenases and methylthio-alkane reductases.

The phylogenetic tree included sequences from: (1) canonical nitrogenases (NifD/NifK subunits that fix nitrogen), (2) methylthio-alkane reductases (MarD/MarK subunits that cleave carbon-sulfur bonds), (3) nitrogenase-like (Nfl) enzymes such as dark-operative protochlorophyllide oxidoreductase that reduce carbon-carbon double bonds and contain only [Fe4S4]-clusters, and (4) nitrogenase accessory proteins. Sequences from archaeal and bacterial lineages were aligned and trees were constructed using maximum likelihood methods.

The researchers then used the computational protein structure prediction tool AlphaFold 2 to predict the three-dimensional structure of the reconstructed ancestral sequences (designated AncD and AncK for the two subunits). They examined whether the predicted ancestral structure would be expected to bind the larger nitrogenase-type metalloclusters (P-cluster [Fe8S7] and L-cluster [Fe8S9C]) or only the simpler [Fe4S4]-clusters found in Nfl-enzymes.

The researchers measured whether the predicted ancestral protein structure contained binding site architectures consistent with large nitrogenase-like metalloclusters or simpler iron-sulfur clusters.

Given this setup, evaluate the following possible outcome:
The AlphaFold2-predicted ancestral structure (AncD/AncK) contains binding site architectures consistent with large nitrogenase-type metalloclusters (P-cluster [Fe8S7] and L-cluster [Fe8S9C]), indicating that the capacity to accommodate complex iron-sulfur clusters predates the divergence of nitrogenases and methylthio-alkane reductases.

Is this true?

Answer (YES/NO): YES